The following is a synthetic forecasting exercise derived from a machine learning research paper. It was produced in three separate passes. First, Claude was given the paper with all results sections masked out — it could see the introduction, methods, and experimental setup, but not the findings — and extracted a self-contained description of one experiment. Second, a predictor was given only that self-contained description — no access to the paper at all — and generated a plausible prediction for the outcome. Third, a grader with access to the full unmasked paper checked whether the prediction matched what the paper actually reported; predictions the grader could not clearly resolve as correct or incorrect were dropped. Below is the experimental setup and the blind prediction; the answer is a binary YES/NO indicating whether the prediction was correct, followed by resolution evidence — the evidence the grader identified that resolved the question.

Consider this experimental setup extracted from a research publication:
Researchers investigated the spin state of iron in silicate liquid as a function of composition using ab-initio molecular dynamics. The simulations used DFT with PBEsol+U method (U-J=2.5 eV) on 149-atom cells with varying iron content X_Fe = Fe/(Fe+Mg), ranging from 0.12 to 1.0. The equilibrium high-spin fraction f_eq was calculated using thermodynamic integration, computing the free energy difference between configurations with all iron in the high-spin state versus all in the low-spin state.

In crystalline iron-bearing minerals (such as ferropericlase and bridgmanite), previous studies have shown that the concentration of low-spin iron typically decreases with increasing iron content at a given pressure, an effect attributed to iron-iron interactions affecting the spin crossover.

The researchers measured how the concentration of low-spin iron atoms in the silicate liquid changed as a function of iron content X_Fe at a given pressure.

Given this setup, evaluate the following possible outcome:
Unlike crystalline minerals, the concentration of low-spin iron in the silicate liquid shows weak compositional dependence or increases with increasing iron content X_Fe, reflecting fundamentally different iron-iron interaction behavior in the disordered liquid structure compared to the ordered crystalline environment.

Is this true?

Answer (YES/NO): YES